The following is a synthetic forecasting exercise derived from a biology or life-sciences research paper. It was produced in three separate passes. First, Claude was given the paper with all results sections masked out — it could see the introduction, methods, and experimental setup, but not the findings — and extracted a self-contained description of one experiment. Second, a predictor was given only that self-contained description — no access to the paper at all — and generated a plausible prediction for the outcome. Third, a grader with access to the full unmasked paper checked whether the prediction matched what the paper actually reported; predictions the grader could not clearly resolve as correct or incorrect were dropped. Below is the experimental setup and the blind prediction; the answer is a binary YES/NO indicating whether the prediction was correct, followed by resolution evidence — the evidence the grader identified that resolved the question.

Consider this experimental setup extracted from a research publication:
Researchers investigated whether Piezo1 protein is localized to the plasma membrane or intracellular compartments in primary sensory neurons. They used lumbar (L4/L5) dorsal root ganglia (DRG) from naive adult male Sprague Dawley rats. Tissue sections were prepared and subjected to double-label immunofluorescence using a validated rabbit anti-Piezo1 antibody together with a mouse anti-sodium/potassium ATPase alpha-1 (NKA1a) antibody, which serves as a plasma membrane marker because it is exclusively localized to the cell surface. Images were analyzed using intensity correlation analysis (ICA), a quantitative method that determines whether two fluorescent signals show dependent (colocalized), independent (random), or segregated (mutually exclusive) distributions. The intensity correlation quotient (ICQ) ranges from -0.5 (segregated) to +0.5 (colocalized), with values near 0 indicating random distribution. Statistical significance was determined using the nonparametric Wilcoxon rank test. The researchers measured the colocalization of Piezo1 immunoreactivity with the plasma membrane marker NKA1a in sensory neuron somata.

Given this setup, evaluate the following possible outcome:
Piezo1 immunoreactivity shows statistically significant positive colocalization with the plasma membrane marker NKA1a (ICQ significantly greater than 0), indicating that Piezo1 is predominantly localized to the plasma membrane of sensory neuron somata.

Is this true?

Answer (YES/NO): NO